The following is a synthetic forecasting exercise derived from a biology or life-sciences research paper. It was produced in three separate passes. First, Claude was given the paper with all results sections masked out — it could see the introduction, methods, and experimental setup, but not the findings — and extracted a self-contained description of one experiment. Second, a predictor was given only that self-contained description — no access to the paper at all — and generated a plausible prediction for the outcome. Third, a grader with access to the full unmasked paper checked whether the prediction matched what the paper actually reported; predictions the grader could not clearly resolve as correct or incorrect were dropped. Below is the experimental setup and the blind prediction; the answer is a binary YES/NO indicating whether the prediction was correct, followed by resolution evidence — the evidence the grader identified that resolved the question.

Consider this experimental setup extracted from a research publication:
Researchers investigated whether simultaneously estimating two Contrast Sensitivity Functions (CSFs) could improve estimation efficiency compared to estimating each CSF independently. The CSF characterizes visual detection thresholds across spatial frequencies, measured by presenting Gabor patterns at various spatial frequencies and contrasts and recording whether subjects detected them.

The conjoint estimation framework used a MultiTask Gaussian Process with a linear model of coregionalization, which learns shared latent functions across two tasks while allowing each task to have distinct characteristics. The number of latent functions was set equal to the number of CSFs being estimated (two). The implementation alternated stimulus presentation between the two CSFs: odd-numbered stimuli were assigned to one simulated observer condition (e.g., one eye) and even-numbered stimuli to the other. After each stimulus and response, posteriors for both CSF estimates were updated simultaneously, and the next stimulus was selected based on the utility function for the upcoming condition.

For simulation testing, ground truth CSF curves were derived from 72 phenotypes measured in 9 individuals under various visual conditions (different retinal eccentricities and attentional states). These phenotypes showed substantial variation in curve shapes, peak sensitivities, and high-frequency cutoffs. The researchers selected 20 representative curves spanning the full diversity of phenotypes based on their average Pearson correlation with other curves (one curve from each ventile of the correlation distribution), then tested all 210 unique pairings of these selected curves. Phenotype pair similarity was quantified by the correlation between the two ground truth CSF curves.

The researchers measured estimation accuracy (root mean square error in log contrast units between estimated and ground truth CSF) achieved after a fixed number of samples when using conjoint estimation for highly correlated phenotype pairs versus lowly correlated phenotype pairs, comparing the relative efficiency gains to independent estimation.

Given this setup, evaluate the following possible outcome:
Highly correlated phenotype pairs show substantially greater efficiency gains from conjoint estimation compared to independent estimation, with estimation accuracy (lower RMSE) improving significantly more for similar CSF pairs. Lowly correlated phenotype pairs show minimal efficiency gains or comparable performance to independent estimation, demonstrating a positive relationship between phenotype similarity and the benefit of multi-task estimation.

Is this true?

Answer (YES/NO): NO